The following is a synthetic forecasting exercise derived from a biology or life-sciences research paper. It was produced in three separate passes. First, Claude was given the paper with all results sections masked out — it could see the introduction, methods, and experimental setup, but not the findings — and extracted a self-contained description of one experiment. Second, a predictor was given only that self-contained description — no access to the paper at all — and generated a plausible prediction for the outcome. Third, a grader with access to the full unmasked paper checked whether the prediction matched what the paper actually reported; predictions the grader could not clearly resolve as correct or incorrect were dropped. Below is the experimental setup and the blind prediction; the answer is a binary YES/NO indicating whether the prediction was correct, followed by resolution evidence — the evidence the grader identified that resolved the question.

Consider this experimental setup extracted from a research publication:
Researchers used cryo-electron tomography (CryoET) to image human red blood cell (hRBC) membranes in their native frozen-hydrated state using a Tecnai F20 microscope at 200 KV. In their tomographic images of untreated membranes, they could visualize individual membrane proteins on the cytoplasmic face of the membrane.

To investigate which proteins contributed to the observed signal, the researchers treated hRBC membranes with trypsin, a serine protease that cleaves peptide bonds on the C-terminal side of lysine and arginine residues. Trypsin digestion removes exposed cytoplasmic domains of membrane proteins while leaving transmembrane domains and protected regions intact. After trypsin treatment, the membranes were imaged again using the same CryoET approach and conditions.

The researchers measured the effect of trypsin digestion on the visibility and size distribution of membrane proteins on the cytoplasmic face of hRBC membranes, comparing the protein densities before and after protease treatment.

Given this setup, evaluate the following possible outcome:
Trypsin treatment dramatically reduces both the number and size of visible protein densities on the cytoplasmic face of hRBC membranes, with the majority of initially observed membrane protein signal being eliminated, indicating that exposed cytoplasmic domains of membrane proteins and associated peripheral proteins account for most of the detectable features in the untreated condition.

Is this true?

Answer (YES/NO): YES